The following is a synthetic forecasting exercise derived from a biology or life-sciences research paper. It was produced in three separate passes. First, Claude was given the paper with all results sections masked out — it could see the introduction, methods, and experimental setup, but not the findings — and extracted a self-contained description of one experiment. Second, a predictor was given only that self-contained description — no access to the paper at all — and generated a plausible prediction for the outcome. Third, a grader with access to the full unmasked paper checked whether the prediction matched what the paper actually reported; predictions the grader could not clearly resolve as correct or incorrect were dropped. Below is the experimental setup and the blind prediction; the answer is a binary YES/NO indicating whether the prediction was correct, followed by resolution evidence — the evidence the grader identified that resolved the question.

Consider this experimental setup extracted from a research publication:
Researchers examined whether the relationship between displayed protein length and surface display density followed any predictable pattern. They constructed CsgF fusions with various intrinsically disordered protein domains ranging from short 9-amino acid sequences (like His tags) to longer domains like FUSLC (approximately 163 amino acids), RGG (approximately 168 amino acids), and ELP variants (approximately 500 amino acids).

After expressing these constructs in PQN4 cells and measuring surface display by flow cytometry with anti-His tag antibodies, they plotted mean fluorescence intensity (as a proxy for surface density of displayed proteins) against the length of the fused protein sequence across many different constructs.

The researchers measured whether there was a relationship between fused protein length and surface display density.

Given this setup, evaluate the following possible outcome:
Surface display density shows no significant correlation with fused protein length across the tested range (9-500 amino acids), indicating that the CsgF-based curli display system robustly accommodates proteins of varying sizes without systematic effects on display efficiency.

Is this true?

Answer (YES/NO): NO